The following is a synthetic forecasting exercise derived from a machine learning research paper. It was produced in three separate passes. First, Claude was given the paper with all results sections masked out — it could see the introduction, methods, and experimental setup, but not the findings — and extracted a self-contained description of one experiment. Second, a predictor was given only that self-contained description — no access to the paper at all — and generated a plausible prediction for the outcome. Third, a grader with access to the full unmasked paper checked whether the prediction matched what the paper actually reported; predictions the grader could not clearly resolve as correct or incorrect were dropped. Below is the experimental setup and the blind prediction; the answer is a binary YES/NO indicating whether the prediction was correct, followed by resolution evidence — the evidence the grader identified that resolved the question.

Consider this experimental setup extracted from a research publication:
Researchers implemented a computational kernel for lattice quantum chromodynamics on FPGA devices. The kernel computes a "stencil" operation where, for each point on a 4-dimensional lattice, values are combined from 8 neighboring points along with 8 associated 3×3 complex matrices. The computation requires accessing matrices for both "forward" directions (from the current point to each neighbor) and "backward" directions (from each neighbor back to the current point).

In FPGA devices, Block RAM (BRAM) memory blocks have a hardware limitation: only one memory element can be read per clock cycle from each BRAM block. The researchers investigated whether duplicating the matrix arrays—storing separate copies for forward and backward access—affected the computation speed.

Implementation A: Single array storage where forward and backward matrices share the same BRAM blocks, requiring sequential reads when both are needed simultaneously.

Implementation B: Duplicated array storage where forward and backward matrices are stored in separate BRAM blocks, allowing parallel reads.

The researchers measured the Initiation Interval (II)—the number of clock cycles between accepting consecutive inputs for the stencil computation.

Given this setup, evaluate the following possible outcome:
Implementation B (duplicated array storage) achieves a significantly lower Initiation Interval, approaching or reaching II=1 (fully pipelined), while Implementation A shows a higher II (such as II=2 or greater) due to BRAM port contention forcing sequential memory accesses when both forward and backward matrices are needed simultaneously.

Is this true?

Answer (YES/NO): YES